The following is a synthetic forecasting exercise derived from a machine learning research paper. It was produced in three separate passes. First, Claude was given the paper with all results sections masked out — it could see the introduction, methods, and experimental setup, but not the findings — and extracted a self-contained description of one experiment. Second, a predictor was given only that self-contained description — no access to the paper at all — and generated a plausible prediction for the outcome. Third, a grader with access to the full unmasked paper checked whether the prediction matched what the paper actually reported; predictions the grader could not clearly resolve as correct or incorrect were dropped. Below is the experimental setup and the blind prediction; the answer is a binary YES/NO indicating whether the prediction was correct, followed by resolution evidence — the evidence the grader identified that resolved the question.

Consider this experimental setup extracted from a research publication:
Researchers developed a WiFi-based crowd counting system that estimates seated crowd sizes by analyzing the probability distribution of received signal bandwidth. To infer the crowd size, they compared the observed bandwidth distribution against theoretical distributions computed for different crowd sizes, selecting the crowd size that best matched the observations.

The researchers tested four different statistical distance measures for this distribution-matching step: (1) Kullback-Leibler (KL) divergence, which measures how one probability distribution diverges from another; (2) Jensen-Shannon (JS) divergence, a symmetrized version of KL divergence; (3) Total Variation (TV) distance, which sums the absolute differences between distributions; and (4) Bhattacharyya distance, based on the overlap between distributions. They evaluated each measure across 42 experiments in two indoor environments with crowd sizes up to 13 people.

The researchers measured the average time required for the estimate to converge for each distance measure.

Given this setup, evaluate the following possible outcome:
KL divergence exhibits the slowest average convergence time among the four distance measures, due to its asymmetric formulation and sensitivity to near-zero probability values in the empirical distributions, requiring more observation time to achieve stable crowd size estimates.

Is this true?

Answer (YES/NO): NO